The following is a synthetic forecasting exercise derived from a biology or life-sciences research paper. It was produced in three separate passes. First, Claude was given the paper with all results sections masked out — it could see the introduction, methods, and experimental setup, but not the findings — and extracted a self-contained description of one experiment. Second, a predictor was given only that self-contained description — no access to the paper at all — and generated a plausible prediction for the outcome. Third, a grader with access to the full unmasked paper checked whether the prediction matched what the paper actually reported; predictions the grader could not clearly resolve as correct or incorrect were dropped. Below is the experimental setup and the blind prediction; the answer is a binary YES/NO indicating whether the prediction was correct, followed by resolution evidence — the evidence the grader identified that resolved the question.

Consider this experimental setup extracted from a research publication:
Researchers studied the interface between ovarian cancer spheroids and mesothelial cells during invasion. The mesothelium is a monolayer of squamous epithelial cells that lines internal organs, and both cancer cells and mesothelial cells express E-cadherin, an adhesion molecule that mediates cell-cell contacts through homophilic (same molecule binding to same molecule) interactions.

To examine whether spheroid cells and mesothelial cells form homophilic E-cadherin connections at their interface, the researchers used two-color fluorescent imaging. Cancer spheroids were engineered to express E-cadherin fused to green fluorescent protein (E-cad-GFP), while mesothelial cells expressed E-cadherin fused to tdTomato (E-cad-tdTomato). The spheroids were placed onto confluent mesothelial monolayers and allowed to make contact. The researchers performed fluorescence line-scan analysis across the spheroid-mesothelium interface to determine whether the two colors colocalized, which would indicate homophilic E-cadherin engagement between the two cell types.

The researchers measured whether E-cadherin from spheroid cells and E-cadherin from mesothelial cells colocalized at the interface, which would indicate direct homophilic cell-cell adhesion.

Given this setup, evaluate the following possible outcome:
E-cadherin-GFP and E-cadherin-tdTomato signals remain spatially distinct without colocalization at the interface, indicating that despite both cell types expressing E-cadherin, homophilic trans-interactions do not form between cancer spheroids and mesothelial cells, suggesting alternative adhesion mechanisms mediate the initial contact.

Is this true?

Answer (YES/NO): YES